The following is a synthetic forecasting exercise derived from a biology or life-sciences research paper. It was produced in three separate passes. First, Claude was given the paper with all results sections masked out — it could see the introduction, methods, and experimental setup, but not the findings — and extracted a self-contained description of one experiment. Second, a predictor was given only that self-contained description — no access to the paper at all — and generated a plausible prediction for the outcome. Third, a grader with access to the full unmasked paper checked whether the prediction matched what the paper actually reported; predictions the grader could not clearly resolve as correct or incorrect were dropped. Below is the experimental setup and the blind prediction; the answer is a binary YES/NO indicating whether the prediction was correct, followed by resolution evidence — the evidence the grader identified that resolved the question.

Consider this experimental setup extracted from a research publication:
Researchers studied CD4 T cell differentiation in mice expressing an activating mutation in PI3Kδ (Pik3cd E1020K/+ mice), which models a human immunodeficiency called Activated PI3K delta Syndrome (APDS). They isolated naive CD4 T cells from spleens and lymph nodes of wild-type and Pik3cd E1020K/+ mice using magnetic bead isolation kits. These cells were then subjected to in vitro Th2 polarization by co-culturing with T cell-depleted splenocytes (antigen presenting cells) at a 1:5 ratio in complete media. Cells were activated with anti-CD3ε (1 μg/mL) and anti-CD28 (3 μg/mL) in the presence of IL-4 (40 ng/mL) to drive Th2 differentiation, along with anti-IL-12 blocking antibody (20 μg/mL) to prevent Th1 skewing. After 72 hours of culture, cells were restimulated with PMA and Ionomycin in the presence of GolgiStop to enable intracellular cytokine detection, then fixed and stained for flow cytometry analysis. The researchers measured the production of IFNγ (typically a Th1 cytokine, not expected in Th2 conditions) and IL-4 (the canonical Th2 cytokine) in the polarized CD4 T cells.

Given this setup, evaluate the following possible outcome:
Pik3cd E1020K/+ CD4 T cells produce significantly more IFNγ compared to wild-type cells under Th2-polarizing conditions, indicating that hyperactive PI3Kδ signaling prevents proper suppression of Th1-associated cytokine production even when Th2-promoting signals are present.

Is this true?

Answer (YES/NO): YES